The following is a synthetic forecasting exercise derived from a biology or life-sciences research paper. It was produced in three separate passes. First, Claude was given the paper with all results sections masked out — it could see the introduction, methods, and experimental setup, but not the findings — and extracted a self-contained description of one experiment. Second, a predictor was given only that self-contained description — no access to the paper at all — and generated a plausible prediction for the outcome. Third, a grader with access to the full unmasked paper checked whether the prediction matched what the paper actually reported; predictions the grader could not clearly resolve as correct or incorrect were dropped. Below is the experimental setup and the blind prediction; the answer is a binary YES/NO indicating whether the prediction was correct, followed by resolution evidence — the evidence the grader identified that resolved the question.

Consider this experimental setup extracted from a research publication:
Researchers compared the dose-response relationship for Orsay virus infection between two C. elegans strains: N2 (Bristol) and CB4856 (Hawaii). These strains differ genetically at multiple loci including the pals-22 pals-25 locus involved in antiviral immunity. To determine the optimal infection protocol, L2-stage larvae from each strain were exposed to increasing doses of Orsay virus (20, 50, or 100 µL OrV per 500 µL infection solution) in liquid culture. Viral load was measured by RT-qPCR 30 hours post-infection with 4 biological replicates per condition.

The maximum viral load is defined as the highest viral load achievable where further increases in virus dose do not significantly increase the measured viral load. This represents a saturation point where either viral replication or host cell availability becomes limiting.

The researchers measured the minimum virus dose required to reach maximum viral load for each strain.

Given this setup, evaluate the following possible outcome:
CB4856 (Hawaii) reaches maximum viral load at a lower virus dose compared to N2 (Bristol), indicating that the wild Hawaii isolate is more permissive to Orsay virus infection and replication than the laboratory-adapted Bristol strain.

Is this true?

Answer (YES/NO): NO